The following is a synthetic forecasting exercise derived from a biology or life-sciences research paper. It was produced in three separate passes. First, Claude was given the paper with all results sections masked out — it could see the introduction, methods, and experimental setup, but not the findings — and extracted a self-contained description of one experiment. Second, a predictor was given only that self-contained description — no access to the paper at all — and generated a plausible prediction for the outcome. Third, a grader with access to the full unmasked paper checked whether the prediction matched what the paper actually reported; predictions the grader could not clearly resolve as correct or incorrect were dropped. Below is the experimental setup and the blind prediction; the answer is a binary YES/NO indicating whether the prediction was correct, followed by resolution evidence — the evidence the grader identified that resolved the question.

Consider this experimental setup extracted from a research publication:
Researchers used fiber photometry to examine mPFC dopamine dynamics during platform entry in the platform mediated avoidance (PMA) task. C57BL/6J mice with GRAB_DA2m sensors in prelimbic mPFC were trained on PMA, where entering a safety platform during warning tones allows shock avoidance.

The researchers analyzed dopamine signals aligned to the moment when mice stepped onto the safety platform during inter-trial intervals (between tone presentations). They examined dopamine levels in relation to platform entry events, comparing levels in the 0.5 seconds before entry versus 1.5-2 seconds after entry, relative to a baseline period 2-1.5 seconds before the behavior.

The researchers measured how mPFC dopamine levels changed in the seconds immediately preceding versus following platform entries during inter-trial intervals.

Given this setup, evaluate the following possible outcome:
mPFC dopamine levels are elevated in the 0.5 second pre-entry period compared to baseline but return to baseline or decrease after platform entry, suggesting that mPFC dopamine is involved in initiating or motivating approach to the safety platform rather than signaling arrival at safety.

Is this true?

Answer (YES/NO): YES